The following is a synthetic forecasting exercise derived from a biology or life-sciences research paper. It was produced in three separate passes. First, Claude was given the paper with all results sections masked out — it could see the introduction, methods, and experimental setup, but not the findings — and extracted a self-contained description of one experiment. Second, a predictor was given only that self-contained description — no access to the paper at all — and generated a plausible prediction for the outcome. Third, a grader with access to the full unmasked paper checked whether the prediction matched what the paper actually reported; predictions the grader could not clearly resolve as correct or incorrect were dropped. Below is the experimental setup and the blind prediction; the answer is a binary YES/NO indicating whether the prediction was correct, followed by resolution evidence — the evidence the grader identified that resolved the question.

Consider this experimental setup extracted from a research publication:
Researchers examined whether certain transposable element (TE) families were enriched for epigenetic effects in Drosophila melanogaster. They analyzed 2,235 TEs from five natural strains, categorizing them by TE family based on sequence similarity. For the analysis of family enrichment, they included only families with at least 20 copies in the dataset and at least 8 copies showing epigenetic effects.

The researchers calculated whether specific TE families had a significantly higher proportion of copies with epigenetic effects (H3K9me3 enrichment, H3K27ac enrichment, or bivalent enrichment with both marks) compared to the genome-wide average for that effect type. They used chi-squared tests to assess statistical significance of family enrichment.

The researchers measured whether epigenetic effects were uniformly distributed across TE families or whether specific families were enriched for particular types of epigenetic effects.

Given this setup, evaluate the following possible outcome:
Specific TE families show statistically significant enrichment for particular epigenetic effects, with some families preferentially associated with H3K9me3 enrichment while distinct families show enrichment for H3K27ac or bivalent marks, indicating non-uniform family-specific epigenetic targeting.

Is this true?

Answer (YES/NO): YES